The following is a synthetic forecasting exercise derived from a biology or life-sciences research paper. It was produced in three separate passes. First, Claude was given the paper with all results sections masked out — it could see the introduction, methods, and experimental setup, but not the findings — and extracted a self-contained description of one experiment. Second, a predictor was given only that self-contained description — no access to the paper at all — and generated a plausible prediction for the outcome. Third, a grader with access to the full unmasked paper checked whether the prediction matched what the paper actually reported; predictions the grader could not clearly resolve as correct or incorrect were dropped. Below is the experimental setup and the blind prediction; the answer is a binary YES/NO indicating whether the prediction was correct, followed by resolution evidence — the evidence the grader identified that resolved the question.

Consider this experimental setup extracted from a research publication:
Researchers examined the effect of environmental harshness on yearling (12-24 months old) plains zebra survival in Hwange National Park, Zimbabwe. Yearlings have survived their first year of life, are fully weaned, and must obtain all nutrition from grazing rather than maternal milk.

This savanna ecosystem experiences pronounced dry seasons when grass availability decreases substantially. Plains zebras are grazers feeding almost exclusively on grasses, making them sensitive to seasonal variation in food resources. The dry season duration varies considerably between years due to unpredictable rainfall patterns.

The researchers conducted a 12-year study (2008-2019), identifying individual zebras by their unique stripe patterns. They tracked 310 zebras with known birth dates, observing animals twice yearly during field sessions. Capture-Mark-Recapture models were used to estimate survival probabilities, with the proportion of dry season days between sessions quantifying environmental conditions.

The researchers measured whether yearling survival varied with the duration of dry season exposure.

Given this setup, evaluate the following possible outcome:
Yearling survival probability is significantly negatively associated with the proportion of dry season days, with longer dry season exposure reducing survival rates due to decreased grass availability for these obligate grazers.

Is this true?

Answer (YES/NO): YES